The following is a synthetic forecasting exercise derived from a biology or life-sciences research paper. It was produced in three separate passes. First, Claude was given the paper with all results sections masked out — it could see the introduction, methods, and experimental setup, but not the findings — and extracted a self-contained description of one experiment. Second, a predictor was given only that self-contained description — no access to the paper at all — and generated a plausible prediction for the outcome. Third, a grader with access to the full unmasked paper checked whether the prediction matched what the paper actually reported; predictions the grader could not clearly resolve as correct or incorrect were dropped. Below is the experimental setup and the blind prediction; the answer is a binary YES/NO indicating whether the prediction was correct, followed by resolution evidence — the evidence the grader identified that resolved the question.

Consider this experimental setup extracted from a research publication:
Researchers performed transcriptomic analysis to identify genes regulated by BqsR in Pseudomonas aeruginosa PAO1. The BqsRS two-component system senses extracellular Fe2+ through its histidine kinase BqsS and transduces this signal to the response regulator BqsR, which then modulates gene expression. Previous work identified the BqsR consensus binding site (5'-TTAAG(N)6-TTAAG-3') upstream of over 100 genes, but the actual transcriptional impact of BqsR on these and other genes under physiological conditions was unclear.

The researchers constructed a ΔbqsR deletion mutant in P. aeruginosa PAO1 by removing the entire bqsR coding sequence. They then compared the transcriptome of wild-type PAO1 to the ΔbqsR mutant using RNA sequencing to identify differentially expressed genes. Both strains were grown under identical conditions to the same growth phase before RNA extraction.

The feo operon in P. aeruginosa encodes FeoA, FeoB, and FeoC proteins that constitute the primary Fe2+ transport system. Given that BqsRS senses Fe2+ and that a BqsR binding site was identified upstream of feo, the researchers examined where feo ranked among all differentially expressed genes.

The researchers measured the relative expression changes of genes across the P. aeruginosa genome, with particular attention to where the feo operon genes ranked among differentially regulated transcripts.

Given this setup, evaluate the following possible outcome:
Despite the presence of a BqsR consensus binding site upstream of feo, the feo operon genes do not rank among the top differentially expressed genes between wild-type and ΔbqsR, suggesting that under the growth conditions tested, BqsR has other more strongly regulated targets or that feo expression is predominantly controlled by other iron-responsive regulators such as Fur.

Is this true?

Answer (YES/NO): NO